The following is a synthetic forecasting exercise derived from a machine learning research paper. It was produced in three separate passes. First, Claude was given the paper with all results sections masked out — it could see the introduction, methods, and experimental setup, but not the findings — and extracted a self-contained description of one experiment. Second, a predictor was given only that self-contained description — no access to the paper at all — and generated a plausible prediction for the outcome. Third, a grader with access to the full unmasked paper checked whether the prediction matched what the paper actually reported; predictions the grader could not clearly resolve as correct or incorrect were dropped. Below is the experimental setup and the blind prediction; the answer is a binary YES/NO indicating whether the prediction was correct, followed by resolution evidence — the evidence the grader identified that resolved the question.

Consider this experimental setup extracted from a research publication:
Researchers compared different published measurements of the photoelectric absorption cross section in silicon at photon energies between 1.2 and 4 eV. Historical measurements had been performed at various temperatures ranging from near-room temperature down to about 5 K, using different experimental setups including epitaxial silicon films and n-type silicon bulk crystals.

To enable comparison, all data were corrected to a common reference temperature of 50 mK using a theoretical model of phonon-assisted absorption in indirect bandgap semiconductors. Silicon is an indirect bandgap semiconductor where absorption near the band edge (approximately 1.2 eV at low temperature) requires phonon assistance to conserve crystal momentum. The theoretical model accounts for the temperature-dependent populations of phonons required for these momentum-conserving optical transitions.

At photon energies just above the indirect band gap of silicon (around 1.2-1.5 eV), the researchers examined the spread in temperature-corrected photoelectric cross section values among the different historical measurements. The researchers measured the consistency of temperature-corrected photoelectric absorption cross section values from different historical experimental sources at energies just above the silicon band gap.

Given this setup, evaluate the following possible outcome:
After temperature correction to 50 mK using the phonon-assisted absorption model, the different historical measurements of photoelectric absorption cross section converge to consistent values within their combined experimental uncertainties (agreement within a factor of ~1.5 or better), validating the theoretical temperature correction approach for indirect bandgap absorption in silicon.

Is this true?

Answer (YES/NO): NO